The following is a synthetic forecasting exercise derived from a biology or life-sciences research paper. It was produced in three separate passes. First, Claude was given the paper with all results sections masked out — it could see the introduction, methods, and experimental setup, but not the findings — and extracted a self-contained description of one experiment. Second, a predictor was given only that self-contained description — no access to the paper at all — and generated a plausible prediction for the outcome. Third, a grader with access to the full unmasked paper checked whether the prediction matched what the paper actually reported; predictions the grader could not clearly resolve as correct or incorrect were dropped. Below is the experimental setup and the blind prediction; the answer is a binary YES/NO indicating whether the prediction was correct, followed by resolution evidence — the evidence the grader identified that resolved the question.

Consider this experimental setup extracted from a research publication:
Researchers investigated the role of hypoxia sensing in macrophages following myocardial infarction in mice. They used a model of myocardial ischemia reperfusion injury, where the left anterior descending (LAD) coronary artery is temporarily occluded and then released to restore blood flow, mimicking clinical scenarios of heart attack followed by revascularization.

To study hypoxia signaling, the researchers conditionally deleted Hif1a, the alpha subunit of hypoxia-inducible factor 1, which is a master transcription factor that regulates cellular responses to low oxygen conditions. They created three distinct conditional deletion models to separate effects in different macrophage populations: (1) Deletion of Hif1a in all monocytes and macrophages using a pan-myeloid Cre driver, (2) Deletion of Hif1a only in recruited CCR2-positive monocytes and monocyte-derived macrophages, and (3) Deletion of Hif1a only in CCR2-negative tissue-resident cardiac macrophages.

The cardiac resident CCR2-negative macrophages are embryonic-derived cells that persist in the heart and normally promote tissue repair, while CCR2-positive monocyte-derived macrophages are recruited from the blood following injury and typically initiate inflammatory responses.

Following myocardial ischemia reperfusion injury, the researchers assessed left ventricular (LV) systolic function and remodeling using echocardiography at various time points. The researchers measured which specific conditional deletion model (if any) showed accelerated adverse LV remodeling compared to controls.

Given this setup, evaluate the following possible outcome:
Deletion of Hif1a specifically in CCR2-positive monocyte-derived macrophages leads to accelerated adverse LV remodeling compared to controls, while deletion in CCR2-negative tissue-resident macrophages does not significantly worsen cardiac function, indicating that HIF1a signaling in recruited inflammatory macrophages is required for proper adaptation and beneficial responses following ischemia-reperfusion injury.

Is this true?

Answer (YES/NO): NO